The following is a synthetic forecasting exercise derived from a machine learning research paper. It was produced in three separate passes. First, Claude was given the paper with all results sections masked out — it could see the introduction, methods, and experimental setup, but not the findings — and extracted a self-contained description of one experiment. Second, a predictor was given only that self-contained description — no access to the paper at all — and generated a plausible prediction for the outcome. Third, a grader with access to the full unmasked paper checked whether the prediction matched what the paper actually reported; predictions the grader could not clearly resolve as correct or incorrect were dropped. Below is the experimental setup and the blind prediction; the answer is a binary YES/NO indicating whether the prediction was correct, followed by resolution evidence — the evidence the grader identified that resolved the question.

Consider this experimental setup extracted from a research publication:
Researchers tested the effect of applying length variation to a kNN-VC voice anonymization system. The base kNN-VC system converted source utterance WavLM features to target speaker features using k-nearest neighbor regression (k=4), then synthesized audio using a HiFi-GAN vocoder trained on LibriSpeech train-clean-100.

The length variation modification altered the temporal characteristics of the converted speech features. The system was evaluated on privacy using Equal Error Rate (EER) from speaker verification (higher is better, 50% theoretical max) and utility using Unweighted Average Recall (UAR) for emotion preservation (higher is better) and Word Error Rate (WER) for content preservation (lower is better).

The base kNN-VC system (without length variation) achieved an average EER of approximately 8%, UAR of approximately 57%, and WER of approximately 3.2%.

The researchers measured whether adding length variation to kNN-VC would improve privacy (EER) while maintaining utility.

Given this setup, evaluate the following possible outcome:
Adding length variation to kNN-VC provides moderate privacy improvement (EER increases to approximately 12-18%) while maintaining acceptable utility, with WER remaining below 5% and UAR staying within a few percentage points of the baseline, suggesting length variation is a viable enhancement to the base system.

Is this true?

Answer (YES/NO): NO